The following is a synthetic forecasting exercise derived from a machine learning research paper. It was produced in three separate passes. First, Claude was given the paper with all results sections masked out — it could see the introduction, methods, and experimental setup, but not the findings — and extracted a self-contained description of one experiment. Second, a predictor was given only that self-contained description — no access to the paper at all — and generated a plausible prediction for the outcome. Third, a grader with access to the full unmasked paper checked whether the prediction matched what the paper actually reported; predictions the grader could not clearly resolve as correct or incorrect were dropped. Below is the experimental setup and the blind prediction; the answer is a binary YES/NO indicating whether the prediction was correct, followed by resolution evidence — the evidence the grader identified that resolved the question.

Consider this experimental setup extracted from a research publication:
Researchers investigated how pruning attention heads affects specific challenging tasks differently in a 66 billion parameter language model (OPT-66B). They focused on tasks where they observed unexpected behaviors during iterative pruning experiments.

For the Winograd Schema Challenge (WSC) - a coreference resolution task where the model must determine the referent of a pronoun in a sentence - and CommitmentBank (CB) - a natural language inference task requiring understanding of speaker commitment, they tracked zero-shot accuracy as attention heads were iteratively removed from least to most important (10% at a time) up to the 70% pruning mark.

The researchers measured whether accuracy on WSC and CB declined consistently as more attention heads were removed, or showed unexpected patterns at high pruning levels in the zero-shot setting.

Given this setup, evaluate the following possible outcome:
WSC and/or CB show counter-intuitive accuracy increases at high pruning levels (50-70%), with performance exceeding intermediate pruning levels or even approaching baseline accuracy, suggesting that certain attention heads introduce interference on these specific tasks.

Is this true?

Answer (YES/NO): YES